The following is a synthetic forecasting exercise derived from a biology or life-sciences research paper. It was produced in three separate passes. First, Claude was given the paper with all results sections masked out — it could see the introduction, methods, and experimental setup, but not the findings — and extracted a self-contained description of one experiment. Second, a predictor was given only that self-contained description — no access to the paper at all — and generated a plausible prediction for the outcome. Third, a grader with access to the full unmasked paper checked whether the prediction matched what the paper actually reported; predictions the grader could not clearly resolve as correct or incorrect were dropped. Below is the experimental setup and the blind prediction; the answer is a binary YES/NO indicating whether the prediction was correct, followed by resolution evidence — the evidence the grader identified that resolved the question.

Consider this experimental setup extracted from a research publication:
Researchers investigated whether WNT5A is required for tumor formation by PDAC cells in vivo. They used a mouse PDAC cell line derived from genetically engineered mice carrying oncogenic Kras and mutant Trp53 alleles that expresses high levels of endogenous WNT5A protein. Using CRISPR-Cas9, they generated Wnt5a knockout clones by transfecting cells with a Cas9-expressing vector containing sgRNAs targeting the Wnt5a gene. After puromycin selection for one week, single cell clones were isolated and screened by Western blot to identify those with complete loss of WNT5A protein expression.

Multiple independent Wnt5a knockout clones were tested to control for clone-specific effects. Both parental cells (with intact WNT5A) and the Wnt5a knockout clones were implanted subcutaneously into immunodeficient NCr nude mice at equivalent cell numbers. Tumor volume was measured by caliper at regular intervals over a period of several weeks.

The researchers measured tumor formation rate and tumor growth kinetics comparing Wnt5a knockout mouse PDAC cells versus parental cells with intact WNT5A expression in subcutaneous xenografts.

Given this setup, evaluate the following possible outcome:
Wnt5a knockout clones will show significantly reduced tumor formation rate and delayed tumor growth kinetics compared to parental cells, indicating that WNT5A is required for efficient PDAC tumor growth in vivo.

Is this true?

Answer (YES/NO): YES